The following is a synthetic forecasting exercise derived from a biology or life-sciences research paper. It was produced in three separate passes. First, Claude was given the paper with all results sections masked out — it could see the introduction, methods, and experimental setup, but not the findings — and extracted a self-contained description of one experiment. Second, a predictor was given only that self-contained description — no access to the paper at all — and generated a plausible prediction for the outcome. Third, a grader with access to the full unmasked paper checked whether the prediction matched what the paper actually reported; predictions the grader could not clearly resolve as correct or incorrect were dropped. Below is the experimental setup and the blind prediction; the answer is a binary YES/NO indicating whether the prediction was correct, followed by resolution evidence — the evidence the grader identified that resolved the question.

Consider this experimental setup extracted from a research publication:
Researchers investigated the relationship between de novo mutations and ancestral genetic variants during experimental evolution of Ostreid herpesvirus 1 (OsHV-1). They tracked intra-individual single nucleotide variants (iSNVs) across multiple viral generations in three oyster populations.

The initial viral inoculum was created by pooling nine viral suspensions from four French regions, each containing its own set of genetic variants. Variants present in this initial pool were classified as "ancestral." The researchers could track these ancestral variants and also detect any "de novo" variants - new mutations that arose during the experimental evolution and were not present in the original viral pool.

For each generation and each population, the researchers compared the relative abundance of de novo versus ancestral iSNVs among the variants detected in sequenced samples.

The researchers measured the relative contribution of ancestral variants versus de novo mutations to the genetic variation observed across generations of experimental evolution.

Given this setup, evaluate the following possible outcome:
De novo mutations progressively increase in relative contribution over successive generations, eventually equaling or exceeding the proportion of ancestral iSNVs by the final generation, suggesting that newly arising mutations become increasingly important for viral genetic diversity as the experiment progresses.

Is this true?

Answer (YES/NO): NO